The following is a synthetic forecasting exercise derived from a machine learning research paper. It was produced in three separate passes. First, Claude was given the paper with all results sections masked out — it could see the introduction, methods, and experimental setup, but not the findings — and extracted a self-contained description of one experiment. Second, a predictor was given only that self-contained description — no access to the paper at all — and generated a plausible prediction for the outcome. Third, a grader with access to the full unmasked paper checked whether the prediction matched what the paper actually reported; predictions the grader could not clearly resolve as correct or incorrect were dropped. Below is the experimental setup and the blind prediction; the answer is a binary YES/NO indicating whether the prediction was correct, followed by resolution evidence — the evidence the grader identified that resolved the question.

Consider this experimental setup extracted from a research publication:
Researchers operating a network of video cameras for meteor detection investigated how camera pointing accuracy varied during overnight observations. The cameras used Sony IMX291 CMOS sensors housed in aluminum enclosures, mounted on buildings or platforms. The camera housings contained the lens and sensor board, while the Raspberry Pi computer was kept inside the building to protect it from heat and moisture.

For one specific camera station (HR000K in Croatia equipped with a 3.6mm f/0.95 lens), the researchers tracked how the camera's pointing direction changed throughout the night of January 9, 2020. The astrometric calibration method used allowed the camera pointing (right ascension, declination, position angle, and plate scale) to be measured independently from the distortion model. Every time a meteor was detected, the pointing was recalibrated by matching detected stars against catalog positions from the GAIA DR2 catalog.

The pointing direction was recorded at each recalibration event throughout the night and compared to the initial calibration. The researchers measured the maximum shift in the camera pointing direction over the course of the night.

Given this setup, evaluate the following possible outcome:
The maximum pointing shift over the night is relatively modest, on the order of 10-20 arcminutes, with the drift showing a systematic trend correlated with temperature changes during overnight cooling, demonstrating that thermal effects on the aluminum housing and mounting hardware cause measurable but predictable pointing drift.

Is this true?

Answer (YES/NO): NO